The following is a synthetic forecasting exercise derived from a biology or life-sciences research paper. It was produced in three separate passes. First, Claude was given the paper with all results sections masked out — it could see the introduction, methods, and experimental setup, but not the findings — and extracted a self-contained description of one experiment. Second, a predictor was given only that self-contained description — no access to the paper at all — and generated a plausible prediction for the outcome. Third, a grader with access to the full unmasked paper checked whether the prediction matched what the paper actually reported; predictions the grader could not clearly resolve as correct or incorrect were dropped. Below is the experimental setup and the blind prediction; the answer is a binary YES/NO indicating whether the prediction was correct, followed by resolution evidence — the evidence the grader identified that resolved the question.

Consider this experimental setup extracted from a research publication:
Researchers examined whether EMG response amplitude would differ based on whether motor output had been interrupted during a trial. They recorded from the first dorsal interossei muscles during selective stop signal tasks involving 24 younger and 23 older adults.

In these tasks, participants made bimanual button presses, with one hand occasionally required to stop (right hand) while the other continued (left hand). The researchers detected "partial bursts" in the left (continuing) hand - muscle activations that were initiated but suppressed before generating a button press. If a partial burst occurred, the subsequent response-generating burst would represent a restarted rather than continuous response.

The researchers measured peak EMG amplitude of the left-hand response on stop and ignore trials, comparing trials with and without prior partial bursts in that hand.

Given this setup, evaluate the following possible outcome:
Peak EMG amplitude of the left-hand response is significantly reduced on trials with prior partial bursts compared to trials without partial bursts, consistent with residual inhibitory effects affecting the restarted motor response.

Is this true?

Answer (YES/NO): NO